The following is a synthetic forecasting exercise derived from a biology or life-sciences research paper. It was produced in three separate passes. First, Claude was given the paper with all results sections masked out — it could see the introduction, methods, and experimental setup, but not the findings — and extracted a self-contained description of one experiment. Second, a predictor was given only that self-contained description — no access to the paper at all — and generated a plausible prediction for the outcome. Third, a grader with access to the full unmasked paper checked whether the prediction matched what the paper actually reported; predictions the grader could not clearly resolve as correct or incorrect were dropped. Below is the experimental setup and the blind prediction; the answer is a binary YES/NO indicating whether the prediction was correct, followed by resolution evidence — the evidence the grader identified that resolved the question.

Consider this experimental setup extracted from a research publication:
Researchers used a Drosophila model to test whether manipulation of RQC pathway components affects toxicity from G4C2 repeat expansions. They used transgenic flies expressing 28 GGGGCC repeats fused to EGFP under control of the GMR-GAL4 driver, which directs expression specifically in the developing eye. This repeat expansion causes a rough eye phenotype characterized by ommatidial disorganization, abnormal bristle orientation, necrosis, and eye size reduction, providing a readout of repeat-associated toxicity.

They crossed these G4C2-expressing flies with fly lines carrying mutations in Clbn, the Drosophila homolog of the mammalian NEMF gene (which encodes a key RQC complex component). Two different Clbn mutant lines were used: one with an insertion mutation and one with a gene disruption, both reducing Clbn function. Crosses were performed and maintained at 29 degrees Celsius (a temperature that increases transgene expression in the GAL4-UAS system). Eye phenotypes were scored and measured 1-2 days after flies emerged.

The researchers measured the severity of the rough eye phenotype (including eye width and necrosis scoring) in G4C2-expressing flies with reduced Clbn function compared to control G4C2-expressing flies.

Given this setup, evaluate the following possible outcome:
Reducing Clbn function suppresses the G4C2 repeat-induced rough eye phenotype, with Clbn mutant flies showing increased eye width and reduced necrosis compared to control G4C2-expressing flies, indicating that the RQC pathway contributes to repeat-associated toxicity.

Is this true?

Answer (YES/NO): NO